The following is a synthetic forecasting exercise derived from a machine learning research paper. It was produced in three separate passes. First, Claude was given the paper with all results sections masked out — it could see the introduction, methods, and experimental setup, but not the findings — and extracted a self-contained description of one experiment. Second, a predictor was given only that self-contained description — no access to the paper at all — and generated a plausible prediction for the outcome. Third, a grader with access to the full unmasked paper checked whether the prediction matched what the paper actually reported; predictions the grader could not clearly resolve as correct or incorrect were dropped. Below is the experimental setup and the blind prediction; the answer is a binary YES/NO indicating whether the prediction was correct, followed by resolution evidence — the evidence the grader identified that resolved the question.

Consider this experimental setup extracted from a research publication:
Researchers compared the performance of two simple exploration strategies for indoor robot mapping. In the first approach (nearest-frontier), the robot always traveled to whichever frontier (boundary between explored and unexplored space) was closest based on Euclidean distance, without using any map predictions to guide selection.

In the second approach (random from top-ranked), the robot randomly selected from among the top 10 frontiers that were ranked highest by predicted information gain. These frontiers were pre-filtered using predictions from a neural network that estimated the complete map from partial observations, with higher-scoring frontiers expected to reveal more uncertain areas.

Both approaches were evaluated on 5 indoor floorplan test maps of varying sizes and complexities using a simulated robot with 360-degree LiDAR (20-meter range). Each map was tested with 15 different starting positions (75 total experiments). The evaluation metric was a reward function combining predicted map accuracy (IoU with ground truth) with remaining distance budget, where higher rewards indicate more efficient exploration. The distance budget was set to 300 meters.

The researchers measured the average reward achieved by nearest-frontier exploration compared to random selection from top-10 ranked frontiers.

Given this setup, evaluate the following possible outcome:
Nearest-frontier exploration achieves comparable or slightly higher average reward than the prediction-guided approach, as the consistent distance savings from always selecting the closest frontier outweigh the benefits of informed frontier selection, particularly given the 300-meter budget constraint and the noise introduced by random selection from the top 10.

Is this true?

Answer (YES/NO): NO